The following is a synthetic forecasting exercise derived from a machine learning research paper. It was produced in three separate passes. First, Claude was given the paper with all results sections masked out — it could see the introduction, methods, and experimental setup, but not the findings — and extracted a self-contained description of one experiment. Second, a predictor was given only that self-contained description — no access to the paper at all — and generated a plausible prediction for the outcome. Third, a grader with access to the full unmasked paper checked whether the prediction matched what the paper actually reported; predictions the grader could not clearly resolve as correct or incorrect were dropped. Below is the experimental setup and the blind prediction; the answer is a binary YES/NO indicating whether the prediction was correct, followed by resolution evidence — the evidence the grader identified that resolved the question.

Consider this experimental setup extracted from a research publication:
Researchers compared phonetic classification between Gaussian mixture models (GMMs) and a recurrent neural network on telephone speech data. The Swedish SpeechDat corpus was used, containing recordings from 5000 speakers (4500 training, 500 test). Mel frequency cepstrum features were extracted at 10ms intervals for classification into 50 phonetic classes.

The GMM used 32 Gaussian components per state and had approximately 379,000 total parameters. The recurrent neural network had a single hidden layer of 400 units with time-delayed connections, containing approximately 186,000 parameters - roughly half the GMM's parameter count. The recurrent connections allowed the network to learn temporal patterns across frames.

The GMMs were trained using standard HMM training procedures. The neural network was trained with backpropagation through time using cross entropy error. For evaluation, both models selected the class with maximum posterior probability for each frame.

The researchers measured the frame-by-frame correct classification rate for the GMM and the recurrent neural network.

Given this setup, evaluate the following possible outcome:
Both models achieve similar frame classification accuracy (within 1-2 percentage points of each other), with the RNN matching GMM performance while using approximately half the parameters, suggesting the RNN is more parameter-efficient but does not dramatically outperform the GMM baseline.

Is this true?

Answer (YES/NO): NO